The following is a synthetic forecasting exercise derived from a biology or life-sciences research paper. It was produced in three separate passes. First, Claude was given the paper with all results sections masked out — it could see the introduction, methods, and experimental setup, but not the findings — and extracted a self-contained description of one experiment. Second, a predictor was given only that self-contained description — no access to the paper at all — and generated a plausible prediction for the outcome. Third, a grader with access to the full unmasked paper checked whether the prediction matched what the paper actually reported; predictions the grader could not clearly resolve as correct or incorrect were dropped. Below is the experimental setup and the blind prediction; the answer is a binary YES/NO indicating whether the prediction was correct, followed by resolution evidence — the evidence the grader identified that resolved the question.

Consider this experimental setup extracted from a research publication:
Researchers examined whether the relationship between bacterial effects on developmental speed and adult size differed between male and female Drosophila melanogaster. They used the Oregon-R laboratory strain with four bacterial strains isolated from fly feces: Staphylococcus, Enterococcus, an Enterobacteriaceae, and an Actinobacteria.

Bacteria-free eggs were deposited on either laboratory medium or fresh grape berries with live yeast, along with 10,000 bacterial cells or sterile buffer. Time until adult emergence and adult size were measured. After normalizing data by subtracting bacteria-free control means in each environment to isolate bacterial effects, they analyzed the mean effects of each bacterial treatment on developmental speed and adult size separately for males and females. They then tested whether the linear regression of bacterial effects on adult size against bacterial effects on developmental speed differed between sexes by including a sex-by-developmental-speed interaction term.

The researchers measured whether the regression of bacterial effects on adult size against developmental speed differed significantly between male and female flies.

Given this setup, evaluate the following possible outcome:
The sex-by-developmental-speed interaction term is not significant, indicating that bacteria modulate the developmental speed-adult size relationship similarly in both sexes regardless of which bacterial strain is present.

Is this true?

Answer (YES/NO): YES